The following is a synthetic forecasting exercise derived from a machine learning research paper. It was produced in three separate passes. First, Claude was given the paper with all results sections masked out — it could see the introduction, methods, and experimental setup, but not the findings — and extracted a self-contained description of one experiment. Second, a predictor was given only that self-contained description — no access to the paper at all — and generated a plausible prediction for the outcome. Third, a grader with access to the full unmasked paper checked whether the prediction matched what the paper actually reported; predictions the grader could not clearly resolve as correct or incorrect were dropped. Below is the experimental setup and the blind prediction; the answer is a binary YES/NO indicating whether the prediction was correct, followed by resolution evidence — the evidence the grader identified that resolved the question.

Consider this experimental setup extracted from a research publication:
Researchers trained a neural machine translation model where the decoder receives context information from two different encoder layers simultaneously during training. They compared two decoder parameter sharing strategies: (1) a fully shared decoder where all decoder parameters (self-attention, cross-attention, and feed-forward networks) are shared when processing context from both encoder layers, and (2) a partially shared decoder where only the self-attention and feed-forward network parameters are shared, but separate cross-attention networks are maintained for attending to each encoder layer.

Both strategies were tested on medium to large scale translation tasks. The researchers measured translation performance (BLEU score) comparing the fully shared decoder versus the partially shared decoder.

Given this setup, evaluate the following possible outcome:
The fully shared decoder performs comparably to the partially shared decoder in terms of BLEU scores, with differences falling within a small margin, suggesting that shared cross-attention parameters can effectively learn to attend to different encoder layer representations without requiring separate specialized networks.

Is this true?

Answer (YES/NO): NO